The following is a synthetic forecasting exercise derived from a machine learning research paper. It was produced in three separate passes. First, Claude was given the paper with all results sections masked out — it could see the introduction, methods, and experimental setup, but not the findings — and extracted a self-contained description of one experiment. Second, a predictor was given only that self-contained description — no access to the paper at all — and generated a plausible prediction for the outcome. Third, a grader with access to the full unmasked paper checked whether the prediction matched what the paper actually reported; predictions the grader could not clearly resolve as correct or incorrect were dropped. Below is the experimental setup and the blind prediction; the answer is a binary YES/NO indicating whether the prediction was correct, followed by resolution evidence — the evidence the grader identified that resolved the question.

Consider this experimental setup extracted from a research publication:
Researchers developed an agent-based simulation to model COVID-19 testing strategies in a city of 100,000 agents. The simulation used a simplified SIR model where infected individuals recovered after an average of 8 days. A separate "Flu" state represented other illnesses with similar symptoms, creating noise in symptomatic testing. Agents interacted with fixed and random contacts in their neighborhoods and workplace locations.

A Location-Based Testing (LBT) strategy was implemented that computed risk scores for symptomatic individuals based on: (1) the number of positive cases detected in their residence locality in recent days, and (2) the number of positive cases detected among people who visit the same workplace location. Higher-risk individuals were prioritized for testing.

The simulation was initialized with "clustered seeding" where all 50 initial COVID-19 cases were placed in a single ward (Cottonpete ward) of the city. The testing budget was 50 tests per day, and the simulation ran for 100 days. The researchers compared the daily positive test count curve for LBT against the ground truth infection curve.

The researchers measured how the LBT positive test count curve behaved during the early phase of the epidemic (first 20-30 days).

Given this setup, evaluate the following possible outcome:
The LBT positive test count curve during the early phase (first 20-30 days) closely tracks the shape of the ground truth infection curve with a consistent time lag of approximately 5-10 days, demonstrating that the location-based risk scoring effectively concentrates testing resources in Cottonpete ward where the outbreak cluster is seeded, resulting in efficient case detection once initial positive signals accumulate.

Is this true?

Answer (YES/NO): NO